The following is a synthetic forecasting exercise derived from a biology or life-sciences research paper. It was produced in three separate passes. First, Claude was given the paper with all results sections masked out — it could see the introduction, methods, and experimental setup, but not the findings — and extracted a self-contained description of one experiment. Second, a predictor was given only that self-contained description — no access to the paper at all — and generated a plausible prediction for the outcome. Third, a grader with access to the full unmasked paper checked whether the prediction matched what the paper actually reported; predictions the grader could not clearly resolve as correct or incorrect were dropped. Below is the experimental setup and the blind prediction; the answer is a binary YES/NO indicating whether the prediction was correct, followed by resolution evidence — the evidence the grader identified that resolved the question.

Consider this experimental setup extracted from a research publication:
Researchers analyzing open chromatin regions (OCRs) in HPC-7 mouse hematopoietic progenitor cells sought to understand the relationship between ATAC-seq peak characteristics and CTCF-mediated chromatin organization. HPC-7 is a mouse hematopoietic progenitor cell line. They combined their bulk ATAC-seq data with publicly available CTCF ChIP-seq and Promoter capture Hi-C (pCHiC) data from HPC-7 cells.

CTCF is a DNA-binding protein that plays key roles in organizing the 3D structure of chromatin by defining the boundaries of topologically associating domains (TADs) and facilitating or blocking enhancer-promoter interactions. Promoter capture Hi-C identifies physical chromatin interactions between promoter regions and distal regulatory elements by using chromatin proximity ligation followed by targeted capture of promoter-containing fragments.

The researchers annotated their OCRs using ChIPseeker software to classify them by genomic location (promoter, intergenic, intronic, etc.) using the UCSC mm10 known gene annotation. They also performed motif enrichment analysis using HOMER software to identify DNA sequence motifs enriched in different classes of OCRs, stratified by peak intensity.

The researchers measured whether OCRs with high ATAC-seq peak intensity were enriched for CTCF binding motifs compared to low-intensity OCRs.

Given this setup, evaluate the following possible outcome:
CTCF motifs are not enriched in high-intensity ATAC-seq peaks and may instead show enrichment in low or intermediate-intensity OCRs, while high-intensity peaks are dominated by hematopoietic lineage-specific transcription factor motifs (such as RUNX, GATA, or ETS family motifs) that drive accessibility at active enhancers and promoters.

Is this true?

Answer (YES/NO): YES